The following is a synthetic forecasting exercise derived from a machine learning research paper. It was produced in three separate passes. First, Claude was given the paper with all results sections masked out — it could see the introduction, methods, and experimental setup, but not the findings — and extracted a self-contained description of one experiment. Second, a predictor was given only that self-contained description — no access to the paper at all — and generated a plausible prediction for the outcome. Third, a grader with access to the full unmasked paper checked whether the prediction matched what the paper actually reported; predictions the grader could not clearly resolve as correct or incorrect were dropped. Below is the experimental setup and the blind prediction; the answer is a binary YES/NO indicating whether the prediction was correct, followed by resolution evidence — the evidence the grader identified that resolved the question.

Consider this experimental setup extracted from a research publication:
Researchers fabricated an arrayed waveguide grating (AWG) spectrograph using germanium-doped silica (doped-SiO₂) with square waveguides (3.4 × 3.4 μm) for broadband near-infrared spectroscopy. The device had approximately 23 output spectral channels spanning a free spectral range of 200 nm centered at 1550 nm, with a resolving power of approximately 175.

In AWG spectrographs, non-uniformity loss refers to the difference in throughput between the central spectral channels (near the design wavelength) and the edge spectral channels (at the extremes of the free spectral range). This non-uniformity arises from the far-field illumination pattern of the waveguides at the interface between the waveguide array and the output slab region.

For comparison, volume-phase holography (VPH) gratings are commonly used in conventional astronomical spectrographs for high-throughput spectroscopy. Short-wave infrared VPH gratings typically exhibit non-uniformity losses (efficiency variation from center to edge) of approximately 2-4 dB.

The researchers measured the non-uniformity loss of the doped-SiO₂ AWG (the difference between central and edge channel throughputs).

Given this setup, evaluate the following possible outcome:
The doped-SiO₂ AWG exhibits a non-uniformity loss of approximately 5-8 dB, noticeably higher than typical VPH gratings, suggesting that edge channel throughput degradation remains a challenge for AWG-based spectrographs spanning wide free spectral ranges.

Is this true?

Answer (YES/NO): NO